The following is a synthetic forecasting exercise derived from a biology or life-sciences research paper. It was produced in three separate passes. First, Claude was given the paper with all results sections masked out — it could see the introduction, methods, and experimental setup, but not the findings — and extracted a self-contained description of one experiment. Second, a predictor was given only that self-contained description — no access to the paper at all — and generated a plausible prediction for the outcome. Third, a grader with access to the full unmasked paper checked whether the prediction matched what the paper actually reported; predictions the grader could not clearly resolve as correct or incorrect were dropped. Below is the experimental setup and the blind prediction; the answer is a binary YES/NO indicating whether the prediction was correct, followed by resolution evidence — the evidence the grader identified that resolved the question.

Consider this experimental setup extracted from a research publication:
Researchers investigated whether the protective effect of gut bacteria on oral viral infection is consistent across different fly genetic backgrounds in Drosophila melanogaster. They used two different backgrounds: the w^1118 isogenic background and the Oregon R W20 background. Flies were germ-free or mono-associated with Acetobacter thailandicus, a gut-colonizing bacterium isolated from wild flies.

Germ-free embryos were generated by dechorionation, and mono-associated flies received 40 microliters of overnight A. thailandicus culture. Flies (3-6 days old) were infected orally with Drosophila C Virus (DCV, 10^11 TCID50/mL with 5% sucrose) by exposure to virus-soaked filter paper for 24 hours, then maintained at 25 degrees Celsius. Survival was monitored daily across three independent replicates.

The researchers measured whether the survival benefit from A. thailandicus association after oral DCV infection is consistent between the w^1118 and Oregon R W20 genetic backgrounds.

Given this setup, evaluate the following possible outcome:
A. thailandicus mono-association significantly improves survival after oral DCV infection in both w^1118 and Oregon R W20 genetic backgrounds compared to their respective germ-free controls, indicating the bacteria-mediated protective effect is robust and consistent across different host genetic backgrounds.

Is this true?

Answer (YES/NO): NO